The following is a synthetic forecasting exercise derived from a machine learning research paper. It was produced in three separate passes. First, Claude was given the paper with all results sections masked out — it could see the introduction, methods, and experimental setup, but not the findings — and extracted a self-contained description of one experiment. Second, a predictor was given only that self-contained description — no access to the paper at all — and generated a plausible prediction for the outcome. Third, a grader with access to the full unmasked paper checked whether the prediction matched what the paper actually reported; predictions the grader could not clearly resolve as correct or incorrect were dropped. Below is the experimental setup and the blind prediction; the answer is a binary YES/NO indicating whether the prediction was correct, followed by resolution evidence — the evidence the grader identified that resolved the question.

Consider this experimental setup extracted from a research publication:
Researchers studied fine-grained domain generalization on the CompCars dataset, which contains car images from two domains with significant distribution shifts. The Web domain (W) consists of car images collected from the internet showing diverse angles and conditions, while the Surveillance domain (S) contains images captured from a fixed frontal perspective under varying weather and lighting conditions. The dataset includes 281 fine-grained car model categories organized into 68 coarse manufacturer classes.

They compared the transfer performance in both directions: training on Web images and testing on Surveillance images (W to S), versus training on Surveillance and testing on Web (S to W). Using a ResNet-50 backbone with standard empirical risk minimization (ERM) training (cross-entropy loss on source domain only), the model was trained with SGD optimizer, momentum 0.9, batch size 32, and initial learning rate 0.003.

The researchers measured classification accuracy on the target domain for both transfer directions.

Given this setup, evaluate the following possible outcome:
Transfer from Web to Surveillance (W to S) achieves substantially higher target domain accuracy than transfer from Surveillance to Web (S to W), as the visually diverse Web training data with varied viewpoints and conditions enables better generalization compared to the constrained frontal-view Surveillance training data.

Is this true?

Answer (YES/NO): YES